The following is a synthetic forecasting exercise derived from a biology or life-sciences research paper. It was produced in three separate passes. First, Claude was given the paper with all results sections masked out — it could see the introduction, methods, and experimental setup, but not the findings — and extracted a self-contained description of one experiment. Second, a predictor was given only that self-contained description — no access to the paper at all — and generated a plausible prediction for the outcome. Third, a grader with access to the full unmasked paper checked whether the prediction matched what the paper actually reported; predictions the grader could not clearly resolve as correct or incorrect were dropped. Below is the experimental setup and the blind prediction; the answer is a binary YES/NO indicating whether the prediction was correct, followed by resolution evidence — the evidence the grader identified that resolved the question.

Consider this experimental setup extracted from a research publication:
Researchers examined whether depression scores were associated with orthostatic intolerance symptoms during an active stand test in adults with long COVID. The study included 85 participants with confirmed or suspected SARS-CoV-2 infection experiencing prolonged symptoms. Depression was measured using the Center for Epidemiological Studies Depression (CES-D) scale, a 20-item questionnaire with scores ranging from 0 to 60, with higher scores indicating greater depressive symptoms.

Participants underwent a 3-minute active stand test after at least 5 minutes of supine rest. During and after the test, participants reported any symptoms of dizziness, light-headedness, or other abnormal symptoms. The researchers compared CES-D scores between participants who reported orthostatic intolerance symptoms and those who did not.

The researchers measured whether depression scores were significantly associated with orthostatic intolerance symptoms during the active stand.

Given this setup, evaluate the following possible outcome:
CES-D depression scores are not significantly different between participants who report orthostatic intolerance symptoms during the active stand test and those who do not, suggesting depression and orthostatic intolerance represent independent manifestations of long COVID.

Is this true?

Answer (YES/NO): NO